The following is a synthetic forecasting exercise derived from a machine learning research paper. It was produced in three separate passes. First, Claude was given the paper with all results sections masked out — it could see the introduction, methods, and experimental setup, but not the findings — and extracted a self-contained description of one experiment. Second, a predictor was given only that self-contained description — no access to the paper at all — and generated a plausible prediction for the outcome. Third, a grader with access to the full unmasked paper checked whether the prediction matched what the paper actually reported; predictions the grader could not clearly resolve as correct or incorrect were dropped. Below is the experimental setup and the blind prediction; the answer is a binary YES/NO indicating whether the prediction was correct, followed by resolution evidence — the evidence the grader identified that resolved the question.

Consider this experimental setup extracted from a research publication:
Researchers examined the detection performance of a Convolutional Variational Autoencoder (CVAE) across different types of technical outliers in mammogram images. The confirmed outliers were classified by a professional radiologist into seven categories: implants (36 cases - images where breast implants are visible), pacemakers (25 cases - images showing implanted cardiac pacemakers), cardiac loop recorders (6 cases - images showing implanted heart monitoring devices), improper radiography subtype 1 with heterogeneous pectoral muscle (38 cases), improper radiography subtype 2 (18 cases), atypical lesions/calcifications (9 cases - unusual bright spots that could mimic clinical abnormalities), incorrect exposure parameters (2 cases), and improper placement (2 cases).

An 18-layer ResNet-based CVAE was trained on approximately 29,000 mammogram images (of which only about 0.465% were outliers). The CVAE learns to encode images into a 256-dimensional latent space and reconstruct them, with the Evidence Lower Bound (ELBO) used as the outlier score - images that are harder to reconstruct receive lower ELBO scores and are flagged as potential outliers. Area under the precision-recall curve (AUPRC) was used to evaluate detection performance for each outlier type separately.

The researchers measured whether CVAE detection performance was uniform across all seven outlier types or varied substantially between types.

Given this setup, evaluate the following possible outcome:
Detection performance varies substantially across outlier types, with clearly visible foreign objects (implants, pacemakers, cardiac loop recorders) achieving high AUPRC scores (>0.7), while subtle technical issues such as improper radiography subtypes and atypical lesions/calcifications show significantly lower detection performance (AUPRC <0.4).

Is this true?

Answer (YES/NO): NO